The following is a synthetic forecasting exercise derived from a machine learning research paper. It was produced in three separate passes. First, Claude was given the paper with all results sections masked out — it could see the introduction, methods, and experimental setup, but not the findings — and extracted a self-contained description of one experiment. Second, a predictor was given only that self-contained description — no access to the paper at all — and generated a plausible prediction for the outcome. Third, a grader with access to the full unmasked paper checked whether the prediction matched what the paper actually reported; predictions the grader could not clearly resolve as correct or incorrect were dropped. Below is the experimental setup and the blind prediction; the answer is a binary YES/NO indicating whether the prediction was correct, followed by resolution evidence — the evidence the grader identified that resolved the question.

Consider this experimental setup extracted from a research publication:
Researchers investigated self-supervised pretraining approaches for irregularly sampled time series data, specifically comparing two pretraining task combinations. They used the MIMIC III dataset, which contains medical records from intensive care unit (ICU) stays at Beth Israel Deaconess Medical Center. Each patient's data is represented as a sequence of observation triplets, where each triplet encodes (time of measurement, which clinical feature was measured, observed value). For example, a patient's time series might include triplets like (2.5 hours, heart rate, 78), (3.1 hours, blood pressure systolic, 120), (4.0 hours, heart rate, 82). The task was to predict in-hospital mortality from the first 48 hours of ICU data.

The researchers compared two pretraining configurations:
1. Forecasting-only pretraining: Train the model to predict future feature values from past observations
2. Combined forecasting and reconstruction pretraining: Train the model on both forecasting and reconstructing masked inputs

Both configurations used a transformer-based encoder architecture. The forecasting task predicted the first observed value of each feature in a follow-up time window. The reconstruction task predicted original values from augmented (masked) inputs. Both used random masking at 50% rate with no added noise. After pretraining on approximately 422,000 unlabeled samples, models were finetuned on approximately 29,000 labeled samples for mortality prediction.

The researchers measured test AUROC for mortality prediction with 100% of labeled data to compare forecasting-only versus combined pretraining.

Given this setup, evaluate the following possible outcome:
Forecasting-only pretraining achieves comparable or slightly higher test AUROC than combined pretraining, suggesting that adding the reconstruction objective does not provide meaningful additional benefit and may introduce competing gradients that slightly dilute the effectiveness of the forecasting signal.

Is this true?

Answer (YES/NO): NO